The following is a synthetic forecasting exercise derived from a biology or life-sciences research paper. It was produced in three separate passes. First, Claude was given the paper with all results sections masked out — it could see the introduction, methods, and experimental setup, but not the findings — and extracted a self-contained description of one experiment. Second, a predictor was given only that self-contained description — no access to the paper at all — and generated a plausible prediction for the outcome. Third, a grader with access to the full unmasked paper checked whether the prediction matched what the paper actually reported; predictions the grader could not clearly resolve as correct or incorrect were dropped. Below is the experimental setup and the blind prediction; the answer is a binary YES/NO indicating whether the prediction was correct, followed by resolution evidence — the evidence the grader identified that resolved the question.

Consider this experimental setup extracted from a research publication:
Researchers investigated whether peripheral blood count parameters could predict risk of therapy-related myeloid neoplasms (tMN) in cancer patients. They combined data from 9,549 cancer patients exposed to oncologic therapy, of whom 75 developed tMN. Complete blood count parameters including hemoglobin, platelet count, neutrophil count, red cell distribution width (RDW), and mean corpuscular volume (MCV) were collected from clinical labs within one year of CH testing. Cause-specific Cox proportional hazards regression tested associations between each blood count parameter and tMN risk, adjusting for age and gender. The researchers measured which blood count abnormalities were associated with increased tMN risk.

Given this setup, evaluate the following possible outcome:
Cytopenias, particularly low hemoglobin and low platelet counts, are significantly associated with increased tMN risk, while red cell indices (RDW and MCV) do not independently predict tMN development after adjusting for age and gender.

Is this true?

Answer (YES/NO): NO